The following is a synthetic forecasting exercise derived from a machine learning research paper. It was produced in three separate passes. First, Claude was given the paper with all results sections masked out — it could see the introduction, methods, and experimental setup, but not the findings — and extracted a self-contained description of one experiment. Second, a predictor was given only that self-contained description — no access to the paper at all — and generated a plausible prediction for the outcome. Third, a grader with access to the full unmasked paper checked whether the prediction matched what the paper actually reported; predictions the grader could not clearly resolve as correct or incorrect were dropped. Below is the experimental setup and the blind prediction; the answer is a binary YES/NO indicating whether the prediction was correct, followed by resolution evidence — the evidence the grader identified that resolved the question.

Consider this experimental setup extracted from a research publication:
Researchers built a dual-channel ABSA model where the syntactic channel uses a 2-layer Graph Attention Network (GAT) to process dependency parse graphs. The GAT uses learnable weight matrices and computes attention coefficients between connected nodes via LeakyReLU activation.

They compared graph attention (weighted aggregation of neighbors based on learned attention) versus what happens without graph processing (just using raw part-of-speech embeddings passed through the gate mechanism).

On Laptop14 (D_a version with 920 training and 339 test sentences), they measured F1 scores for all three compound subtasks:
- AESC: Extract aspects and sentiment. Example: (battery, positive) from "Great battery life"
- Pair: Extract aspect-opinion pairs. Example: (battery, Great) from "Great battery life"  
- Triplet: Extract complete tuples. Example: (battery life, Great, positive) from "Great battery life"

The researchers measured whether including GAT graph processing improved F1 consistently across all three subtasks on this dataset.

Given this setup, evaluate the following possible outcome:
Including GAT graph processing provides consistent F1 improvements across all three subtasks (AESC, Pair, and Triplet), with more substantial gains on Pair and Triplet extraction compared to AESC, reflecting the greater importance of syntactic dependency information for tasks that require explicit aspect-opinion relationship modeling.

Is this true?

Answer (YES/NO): YES